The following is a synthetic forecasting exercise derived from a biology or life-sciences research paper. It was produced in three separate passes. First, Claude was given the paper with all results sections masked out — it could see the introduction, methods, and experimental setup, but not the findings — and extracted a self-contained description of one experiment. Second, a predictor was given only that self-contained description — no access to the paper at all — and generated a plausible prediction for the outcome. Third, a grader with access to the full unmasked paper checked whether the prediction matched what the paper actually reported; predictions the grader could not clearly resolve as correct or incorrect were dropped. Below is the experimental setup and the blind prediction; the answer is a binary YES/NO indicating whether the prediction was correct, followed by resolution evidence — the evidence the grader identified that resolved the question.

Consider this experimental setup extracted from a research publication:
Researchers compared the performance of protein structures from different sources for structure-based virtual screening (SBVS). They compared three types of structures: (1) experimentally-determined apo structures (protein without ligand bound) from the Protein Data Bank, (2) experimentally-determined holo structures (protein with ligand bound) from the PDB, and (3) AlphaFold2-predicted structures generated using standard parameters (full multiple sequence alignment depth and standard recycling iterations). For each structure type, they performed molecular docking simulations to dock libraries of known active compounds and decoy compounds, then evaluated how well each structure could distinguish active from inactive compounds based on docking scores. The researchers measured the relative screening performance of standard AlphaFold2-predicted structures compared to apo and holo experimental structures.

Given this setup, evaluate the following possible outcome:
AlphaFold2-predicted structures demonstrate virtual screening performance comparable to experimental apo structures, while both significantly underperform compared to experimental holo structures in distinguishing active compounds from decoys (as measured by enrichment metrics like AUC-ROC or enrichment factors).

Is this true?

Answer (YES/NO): YES